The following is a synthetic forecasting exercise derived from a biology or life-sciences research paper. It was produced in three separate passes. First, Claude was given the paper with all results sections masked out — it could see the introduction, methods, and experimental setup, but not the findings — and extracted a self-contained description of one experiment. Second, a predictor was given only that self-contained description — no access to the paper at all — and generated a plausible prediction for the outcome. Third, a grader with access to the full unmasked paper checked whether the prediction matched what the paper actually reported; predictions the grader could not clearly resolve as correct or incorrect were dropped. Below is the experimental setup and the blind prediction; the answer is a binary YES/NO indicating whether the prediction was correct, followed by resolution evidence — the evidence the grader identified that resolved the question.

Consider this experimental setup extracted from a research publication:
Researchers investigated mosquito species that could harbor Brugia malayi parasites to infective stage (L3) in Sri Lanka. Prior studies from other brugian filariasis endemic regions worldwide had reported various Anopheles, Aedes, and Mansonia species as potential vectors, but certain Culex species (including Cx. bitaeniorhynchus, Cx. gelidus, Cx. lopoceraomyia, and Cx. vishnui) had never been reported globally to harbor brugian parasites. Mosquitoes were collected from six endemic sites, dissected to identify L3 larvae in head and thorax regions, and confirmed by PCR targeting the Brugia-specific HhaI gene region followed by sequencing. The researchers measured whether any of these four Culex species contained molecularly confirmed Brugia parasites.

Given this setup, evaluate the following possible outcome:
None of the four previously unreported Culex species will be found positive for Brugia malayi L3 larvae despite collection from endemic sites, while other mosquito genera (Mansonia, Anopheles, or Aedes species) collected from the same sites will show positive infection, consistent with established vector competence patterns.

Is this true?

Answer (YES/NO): NO